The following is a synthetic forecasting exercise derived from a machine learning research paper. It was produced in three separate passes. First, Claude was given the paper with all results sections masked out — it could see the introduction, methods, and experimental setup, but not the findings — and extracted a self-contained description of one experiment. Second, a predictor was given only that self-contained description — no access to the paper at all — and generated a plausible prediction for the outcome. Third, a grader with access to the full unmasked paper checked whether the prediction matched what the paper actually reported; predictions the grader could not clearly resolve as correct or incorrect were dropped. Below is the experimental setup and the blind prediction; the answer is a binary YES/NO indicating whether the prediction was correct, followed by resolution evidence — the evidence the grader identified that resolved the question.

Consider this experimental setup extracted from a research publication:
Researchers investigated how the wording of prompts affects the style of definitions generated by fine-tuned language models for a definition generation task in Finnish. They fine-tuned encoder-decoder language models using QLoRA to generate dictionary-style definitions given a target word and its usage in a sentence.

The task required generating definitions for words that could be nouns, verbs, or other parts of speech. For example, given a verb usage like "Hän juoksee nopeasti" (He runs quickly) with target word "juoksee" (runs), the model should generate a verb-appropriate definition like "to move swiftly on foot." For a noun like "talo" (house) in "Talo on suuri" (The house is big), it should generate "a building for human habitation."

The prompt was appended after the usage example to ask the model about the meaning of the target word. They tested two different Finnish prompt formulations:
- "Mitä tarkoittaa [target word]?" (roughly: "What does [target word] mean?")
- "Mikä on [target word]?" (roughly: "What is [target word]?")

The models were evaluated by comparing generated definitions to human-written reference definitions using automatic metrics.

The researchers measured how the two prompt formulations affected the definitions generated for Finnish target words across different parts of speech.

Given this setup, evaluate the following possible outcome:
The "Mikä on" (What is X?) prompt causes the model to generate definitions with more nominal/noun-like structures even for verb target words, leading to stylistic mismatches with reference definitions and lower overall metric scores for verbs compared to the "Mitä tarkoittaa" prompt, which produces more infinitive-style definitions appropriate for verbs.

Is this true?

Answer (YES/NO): NO